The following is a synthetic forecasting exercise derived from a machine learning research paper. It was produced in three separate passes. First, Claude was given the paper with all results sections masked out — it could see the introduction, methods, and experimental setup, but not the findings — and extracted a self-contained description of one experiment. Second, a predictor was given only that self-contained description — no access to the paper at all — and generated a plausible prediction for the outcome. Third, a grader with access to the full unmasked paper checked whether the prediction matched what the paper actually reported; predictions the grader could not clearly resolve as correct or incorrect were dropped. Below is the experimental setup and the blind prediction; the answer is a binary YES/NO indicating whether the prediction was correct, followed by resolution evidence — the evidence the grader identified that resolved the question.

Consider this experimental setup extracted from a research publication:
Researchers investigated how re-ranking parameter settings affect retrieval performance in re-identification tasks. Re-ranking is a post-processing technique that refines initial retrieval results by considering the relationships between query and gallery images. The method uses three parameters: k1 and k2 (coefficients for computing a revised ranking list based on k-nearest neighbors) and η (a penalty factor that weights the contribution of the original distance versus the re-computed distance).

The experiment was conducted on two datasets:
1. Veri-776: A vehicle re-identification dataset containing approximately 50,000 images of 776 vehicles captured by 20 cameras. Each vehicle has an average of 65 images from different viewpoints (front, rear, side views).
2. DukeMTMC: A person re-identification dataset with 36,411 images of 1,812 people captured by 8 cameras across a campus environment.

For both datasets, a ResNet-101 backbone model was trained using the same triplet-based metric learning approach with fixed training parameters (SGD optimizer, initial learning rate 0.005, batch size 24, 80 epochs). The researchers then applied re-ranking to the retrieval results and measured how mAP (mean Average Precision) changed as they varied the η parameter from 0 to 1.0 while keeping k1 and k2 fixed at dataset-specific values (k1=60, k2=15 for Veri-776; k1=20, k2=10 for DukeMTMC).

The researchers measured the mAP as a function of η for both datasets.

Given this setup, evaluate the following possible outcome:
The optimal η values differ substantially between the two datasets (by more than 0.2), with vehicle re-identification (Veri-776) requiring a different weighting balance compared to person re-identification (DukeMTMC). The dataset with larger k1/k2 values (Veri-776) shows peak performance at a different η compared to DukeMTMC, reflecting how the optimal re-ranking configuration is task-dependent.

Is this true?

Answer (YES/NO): NO